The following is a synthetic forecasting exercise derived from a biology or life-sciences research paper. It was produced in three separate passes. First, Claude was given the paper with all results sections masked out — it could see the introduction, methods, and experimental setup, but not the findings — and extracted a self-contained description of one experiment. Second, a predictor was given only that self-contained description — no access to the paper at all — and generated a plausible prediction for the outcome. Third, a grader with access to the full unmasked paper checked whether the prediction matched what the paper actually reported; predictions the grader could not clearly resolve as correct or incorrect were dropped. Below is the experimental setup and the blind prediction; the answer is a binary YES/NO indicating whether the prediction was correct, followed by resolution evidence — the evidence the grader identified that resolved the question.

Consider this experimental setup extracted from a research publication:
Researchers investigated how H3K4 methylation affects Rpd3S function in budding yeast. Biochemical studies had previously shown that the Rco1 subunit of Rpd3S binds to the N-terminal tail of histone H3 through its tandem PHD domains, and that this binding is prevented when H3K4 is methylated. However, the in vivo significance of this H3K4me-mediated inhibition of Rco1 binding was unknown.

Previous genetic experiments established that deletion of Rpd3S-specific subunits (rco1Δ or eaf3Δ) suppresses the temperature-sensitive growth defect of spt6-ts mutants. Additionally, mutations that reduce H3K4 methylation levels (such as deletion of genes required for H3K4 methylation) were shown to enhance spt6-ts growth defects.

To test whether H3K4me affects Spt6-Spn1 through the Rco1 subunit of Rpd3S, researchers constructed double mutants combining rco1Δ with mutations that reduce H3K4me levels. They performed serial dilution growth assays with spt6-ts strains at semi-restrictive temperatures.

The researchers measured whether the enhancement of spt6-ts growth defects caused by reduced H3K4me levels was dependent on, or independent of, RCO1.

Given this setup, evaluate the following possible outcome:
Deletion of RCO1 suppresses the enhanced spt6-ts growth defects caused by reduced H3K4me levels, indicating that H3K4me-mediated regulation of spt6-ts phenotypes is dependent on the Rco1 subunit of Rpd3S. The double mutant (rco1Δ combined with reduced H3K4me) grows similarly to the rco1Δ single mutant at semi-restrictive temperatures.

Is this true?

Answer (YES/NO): YES